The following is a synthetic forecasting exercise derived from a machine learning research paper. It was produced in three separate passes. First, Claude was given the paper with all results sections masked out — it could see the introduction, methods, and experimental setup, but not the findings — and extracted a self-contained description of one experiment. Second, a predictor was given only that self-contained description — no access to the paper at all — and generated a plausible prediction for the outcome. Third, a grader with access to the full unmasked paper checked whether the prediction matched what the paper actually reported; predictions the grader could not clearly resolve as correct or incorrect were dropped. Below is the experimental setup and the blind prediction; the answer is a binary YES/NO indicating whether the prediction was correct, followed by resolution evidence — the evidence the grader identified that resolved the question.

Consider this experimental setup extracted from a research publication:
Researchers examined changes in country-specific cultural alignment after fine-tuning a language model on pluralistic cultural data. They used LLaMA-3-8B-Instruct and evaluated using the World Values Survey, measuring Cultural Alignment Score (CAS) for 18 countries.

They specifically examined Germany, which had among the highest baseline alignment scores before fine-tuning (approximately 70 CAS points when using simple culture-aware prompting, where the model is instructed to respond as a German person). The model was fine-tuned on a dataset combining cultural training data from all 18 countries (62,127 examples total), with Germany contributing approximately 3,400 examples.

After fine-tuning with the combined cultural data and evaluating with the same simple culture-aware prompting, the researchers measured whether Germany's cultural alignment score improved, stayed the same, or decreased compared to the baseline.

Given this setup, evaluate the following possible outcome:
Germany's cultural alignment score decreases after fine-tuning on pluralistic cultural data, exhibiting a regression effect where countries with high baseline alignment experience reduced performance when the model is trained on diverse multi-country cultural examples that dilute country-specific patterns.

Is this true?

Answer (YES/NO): YES